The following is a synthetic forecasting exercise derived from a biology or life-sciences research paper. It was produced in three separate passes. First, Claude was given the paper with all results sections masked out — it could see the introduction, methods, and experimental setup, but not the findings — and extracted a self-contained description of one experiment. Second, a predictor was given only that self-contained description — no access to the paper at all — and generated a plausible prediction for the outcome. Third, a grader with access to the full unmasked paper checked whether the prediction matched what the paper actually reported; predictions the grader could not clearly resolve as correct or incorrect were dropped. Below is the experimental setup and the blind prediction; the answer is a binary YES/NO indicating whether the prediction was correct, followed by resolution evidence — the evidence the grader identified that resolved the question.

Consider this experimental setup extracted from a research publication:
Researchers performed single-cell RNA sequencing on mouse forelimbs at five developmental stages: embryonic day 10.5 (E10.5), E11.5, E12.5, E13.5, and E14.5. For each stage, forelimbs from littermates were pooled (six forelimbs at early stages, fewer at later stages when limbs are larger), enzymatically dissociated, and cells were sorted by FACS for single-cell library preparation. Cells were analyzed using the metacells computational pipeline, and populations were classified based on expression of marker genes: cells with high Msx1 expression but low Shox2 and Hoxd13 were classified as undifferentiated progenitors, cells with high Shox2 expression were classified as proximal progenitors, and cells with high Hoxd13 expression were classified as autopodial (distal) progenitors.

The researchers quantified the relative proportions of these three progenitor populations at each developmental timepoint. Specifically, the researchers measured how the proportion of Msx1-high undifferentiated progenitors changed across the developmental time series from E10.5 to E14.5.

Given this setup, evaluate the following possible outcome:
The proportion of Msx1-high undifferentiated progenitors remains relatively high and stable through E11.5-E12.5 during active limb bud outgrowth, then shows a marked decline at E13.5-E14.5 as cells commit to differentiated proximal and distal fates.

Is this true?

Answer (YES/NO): NO